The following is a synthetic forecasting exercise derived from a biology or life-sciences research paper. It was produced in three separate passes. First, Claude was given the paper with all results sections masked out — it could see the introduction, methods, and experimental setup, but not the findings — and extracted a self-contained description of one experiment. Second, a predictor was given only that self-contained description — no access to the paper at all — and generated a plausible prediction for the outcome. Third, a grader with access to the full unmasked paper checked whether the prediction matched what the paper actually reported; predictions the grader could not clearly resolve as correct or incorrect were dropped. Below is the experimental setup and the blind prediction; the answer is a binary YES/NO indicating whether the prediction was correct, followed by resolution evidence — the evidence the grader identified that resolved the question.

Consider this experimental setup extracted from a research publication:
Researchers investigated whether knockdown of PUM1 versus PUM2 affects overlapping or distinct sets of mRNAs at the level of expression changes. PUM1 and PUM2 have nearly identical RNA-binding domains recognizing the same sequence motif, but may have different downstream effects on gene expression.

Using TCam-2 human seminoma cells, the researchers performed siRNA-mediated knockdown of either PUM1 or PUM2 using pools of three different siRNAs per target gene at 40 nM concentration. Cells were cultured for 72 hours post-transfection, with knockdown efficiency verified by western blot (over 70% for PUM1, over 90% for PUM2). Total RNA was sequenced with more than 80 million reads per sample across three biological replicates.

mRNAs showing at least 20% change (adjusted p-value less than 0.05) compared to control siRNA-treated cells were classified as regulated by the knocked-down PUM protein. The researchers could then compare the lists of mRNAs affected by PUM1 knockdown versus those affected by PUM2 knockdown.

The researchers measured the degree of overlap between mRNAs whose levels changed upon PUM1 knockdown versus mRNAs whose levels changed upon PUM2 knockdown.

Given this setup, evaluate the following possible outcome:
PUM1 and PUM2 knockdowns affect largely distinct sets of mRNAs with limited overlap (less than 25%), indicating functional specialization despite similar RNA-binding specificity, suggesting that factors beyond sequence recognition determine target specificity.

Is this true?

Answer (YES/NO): NO